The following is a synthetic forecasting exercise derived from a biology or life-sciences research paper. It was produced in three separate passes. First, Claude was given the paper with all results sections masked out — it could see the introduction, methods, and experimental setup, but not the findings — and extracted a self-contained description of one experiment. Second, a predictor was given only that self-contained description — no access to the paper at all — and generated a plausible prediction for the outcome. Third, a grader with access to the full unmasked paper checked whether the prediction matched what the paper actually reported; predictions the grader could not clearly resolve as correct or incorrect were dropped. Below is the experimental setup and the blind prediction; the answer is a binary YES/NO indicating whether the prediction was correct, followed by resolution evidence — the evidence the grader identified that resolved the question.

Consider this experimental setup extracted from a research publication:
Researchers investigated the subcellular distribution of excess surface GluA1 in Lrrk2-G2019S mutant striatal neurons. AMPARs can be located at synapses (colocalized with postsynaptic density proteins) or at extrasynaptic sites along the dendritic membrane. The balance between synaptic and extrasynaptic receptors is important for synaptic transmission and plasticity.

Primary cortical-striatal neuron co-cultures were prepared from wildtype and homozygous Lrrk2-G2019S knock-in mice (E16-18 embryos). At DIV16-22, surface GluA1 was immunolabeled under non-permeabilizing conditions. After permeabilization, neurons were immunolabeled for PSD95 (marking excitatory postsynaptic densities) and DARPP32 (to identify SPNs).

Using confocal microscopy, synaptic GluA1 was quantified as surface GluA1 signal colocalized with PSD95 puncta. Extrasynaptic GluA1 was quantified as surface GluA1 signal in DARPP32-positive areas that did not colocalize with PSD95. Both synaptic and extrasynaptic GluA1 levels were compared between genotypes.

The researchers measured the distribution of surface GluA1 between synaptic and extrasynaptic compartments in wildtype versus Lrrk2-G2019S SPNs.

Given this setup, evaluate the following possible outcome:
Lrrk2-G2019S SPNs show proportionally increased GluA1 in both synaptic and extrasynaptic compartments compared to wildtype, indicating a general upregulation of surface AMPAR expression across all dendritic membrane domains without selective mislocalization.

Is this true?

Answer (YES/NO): NO